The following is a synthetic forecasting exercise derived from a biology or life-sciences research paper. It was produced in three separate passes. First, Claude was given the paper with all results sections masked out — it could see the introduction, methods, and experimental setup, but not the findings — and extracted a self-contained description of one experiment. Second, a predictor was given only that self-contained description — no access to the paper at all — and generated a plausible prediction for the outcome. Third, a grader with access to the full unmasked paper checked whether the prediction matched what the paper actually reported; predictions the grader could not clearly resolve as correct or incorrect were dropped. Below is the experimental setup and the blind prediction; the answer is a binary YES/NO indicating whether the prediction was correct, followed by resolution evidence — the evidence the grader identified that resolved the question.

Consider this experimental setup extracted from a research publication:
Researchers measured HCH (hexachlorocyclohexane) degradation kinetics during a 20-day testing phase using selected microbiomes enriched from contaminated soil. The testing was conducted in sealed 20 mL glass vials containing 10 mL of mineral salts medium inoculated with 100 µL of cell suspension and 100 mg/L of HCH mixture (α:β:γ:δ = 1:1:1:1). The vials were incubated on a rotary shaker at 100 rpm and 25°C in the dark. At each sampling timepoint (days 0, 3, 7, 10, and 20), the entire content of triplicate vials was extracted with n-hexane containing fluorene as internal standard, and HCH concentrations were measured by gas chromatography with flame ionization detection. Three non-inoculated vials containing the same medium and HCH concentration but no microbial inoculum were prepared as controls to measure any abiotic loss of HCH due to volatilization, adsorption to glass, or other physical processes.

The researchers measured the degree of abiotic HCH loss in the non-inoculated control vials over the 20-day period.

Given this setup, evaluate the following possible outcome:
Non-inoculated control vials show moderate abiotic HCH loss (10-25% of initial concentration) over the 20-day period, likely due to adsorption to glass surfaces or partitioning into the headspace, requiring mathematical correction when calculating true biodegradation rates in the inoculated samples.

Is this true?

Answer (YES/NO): NO